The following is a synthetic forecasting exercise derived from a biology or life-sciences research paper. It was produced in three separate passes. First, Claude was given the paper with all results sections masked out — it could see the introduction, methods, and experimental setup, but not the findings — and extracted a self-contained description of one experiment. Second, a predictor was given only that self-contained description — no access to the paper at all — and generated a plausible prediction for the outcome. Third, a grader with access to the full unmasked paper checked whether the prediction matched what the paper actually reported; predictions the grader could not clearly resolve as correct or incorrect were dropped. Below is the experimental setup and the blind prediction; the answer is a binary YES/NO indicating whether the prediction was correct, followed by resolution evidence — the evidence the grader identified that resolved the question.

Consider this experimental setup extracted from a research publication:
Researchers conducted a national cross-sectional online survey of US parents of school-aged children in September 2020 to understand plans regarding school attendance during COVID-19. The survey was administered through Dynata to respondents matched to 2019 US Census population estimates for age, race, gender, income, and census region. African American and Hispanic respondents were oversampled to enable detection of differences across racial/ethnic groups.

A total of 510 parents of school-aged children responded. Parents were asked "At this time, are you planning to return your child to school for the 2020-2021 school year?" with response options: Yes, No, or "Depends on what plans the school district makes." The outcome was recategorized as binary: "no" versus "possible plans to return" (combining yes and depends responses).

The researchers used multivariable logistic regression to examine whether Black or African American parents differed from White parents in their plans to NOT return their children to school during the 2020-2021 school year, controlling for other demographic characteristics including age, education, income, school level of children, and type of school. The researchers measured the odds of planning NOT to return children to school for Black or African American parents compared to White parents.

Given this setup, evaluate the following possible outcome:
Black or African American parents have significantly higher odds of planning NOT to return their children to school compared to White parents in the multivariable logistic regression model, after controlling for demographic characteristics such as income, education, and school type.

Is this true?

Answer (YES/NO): NO